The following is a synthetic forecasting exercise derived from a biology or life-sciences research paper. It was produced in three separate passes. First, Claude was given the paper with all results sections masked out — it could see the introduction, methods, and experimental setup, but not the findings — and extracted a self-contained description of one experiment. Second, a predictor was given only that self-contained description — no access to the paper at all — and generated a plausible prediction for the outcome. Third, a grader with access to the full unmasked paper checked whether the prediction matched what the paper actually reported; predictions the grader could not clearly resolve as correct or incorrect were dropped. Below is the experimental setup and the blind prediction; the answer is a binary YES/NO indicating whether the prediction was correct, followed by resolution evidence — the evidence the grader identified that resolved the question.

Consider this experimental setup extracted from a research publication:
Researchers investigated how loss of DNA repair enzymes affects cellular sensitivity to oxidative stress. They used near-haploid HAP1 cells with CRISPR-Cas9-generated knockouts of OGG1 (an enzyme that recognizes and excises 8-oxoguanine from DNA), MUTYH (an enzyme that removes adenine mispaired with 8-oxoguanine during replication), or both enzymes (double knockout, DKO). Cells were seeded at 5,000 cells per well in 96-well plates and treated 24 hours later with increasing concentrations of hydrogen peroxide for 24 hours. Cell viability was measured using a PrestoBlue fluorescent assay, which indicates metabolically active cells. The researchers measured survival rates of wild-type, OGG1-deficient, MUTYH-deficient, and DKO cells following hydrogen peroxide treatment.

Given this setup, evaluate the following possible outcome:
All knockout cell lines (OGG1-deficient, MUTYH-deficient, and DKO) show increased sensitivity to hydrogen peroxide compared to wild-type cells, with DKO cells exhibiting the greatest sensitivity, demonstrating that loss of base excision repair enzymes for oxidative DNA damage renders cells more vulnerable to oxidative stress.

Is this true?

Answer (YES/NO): NO